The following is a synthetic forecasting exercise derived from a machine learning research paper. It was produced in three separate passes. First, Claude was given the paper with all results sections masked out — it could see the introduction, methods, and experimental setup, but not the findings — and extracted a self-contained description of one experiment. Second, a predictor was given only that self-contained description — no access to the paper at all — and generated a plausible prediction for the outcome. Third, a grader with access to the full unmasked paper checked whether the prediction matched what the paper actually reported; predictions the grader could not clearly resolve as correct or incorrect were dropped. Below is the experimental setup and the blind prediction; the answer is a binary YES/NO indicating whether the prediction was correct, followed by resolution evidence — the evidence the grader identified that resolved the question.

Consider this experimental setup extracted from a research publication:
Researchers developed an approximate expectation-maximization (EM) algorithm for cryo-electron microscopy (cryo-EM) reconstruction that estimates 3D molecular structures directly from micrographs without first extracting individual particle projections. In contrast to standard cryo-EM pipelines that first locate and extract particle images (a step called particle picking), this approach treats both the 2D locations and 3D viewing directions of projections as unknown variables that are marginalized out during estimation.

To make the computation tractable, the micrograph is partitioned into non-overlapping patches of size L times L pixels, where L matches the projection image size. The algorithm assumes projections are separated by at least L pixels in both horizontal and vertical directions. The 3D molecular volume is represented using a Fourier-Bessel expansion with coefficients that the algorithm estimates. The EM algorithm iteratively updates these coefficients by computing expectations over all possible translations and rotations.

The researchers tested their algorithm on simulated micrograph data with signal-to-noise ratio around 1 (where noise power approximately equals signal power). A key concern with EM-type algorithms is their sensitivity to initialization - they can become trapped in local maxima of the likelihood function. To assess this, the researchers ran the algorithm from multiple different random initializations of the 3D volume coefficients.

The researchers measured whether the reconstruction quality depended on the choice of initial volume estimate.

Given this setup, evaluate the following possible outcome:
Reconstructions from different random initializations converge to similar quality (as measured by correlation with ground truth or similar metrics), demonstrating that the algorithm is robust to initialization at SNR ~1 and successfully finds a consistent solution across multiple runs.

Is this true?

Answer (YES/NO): YES